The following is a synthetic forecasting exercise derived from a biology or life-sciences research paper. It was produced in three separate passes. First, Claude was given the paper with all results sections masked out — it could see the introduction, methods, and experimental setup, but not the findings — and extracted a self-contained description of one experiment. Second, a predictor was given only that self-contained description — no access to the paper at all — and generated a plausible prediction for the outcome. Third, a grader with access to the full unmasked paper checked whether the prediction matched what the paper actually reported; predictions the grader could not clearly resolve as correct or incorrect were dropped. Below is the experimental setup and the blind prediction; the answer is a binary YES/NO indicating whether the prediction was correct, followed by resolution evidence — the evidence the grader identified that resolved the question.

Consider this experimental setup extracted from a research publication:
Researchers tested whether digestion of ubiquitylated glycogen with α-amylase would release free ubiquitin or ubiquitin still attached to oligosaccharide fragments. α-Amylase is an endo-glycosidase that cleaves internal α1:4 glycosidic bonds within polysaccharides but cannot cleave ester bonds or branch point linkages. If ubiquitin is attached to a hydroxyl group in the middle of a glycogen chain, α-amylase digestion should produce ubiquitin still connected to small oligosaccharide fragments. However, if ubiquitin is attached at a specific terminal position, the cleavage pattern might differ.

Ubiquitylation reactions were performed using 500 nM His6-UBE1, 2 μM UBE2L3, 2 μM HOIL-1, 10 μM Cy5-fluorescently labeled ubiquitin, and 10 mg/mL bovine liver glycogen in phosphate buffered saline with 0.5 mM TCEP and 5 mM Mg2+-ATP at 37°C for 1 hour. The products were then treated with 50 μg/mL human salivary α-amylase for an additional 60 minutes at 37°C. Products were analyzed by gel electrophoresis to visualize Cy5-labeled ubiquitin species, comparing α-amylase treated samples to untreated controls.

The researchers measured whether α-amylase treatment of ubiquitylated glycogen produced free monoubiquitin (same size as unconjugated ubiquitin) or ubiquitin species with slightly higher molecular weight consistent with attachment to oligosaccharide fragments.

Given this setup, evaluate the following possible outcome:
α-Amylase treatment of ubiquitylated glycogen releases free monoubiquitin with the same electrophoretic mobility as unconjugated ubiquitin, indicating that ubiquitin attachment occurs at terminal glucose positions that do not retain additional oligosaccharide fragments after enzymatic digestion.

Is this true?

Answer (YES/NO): NO